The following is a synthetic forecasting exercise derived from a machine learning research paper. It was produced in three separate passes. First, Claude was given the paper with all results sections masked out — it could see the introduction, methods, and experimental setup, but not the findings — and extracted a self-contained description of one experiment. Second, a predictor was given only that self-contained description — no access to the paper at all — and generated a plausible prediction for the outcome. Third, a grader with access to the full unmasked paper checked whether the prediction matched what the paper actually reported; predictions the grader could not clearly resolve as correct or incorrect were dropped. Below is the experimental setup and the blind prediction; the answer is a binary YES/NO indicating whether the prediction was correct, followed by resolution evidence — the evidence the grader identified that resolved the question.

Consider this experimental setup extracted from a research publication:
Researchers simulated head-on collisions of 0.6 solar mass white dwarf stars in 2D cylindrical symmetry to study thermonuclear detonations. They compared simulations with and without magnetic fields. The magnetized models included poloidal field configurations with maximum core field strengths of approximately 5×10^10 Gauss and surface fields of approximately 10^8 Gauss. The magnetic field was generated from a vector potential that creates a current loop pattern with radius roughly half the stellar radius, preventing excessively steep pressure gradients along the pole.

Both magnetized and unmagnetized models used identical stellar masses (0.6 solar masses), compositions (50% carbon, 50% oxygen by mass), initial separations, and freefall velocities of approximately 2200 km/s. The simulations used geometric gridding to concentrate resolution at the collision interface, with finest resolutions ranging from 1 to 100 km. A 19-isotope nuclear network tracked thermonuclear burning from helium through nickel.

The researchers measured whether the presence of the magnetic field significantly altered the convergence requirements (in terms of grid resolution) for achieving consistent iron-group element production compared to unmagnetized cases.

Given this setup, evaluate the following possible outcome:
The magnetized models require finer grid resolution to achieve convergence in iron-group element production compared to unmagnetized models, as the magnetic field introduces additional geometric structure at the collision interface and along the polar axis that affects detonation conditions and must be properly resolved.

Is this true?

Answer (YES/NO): NO